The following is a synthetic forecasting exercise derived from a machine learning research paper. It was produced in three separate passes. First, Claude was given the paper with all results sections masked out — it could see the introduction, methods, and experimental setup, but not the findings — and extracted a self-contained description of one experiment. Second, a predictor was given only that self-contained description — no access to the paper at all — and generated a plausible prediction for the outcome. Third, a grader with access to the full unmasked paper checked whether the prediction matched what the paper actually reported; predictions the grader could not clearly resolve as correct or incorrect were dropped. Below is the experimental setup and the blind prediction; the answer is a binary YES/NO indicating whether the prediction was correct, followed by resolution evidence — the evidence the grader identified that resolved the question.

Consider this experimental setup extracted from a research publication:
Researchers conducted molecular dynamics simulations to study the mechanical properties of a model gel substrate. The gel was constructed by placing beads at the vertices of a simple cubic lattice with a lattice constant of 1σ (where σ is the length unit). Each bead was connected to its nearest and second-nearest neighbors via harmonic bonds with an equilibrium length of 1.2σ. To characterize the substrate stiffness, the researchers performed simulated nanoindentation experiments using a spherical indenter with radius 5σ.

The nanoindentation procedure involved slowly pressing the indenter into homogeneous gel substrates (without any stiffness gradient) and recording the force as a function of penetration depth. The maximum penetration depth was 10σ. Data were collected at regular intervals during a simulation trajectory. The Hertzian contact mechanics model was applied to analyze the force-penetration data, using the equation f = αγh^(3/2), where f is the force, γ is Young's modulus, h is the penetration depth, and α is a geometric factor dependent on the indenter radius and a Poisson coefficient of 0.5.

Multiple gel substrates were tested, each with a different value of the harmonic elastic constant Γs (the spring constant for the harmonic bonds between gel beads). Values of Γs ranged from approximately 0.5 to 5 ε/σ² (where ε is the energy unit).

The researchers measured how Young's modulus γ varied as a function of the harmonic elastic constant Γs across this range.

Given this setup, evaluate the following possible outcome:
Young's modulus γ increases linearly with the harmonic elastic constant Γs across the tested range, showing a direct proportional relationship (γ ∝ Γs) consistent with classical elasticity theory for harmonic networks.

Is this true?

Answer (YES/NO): NO